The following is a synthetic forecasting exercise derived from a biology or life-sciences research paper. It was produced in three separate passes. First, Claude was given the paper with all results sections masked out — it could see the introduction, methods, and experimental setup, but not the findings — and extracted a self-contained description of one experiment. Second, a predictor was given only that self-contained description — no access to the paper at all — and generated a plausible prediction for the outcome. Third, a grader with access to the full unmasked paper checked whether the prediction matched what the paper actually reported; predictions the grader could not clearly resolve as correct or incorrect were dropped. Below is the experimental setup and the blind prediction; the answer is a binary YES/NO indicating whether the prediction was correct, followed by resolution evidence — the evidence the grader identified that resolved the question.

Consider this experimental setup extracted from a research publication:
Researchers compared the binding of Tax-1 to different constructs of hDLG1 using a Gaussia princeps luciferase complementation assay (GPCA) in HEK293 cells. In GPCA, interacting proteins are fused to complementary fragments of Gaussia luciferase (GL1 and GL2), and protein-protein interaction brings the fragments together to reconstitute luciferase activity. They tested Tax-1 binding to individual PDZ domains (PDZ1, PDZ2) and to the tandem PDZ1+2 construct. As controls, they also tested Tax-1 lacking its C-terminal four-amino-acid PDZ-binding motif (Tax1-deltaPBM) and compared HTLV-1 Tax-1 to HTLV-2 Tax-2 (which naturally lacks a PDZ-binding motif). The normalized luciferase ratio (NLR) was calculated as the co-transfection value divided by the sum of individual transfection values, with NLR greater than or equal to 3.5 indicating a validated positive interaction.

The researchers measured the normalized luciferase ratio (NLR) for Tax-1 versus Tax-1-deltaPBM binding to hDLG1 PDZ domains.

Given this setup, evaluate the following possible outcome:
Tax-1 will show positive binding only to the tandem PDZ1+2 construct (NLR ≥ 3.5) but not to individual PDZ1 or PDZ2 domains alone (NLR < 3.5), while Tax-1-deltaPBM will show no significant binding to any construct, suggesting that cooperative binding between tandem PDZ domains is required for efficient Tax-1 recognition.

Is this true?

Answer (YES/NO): NO